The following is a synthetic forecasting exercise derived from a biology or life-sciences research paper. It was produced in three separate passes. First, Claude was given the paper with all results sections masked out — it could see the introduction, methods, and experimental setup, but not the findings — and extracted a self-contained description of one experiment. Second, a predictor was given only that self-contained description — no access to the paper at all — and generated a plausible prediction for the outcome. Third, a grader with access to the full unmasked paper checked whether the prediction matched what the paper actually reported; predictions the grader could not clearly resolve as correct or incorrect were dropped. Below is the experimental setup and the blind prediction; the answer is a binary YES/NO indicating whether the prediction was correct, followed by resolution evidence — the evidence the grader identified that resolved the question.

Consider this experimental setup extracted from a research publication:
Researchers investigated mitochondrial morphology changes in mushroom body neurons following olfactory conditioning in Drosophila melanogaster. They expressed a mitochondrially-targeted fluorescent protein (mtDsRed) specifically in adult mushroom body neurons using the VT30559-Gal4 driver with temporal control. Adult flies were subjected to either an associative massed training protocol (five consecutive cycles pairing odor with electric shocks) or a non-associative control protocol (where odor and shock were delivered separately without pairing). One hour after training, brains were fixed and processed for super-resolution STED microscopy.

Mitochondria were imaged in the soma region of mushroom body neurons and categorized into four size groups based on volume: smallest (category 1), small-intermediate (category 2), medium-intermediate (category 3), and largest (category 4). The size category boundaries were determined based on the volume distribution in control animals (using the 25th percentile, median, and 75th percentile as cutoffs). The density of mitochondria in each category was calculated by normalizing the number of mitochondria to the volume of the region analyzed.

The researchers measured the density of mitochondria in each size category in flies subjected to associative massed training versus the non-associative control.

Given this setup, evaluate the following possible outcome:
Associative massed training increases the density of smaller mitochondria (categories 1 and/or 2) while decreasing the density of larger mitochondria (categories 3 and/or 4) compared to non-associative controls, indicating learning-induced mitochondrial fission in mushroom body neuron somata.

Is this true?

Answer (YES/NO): NO